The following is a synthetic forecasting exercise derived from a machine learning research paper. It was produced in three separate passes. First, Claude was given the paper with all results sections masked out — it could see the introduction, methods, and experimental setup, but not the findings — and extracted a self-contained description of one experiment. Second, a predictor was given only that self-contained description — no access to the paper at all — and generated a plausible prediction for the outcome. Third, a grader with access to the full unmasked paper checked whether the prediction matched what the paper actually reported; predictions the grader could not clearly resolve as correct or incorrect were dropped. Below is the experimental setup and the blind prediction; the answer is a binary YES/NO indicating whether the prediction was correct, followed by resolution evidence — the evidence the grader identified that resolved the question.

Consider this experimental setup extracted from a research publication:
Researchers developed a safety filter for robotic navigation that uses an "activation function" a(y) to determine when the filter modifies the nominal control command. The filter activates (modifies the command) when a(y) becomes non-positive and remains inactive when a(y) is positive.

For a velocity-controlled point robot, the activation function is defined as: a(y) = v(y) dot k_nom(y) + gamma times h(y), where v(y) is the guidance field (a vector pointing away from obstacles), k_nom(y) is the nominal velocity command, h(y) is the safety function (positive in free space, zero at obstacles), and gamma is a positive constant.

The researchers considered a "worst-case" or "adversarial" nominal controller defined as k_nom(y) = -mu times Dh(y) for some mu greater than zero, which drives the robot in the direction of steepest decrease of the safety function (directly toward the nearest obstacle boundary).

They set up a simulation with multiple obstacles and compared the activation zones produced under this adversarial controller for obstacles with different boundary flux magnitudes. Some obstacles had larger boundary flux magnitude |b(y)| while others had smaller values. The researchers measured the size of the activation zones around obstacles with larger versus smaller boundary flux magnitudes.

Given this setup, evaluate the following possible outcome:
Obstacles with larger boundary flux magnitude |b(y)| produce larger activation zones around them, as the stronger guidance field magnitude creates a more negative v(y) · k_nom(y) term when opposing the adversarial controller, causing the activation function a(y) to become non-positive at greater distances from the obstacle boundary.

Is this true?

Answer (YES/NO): YES